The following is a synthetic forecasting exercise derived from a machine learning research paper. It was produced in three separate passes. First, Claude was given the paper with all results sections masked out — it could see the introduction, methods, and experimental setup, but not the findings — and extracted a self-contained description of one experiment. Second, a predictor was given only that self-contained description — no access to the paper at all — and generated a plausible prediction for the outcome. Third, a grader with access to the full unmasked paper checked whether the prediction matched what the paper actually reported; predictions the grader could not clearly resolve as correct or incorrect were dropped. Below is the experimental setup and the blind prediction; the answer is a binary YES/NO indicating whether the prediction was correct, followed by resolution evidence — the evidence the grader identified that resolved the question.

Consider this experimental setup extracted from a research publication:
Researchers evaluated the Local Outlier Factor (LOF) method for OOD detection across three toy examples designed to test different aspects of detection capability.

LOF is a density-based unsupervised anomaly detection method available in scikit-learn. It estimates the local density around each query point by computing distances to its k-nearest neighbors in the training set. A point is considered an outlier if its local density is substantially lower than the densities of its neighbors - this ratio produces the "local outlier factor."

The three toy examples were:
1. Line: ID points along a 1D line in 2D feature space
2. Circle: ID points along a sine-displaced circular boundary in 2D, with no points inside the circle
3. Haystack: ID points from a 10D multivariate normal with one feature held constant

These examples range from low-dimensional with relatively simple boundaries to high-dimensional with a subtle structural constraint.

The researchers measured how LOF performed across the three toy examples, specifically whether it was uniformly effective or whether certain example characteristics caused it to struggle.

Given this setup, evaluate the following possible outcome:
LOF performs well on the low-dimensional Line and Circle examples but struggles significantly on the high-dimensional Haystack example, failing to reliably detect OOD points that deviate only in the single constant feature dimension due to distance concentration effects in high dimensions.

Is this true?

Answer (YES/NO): YES